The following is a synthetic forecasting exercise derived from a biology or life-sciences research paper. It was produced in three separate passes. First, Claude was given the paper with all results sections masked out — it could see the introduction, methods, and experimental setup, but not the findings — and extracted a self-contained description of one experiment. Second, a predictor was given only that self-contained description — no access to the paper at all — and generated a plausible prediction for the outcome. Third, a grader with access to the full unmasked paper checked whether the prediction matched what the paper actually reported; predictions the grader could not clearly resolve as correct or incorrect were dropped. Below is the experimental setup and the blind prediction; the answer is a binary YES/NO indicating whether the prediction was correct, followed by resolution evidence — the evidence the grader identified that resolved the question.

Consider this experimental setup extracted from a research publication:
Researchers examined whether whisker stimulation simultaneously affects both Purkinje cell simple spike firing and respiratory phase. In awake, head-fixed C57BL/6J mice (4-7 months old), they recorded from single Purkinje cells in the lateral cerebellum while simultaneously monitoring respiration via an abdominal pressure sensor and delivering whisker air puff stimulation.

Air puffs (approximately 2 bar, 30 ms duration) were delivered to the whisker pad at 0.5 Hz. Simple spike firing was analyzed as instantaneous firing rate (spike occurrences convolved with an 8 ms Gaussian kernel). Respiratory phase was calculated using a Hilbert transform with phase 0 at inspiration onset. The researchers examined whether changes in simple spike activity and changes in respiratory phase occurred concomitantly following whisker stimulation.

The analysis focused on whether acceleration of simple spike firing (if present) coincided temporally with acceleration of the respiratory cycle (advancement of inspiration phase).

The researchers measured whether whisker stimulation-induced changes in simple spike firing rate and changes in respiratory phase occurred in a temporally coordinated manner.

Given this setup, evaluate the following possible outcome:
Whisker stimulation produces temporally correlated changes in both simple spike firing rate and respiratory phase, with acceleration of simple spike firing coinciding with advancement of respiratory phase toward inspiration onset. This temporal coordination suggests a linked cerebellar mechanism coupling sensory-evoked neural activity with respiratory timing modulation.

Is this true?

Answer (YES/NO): YES